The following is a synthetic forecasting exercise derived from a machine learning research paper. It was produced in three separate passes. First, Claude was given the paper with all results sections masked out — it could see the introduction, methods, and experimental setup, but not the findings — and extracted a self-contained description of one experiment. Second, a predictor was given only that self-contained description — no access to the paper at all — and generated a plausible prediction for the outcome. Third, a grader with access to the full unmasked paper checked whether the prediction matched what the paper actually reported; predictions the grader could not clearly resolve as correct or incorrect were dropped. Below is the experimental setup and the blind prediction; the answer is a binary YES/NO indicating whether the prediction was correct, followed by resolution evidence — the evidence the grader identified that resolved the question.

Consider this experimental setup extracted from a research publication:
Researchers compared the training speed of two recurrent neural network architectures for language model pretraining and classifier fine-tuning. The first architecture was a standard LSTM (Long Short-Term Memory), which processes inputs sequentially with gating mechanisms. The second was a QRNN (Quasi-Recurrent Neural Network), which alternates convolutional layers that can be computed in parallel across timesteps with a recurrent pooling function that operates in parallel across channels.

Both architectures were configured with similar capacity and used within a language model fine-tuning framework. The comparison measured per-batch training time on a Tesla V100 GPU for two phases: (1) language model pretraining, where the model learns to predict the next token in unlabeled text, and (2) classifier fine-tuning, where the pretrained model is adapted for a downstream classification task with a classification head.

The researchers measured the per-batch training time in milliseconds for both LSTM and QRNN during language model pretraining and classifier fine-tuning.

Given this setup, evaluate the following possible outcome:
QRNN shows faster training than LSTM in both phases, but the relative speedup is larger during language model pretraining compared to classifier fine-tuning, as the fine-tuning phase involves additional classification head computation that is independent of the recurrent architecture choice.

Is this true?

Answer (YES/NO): NO